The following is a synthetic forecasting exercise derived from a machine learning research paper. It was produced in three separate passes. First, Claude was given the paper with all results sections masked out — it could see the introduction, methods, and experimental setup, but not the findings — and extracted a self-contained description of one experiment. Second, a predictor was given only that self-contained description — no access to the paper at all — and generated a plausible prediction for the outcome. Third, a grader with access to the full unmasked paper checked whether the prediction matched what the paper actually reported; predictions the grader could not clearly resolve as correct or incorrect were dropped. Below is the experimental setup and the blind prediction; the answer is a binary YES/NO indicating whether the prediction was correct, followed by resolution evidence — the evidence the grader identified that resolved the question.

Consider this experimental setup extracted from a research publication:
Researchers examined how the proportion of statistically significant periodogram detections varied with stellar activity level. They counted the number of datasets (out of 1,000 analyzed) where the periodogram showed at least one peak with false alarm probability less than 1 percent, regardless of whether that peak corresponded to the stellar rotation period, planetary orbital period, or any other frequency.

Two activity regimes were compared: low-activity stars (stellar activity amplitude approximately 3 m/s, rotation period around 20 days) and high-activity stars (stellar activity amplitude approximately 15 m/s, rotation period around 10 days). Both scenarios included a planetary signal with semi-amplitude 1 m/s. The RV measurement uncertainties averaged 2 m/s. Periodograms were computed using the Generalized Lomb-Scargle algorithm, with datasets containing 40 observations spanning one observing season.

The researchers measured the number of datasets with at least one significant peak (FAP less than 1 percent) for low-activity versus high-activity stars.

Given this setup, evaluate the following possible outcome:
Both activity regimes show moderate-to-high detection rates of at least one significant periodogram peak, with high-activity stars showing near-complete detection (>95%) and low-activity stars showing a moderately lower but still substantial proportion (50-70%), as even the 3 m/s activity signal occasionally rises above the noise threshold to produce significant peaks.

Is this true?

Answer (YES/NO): NO